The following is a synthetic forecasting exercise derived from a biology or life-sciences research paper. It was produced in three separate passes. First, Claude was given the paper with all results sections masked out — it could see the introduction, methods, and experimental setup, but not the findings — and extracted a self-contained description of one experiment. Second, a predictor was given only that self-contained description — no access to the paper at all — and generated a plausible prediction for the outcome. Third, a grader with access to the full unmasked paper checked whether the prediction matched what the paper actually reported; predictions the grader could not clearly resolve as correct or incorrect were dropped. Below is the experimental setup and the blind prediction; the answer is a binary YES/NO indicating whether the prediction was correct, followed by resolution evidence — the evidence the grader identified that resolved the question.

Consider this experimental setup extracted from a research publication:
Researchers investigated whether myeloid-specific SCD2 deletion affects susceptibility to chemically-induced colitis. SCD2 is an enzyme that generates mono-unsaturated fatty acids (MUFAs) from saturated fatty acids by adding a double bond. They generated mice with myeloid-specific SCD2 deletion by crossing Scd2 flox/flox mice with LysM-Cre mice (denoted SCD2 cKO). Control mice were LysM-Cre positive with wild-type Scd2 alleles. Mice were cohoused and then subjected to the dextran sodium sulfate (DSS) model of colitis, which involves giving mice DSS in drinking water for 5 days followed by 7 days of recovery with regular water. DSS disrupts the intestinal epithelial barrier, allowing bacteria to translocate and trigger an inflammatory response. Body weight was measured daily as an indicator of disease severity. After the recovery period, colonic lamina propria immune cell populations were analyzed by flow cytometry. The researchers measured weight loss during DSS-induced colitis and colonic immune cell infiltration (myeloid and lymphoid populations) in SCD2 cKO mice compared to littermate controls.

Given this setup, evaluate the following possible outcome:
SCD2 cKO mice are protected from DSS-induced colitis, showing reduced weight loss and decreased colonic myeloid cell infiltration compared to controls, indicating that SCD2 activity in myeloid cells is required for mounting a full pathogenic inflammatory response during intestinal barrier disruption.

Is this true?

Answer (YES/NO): NO